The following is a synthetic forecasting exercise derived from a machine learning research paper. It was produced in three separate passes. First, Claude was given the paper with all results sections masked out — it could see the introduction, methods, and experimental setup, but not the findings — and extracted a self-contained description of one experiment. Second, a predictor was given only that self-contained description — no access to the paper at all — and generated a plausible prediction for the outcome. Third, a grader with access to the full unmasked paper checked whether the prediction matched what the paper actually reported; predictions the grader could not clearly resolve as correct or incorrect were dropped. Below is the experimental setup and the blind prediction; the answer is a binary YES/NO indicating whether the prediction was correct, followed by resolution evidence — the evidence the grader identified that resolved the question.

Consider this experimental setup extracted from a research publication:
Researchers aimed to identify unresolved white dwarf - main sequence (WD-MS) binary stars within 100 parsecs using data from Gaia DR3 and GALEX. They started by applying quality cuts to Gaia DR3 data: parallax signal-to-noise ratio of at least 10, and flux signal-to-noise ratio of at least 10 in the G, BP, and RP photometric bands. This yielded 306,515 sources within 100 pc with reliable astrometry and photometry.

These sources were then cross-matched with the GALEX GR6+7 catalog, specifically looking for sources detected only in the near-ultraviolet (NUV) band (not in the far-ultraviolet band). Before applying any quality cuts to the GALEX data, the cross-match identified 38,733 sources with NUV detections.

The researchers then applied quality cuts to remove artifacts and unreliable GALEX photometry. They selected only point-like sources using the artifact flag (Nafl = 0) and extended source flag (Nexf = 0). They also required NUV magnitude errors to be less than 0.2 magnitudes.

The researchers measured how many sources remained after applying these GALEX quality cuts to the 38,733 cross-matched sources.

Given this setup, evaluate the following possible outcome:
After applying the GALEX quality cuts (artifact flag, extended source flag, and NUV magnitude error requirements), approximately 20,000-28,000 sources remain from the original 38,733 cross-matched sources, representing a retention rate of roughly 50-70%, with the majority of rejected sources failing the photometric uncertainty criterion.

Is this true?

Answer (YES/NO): NO